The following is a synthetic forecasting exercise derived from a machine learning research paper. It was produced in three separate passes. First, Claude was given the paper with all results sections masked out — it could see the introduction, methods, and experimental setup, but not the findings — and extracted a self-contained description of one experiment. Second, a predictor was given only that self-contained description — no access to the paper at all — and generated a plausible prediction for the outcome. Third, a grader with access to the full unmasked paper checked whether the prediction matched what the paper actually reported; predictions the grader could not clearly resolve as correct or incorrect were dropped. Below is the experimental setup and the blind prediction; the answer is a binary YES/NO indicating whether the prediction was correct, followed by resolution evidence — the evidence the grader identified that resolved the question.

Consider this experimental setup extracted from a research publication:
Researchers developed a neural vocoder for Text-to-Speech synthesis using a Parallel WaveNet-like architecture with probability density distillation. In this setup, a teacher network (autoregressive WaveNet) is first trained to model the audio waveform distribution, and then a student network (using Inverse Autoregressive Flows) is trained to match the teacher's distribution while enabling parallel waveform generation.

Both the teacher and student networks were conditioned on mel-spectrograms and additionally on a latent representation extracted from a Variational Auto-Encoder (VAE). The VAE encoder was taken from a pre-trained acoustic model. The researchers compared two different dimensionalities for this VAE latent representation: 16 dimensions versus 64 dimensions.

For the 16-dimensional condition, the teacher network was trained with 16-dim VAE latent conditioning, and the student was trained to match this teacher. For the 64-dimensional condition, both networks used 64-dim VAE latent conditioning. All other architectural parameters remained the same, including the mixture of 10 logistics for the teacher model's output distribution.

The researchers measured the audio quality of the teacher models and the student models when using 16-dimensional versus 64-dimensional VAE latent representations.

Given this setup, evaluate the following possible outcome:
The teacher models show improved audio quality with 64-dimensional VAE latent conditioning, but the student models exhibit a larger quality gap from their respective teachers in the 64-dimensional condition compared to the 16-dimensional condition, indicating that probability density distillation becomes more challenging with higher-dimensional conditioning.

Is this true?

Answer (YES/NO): NO